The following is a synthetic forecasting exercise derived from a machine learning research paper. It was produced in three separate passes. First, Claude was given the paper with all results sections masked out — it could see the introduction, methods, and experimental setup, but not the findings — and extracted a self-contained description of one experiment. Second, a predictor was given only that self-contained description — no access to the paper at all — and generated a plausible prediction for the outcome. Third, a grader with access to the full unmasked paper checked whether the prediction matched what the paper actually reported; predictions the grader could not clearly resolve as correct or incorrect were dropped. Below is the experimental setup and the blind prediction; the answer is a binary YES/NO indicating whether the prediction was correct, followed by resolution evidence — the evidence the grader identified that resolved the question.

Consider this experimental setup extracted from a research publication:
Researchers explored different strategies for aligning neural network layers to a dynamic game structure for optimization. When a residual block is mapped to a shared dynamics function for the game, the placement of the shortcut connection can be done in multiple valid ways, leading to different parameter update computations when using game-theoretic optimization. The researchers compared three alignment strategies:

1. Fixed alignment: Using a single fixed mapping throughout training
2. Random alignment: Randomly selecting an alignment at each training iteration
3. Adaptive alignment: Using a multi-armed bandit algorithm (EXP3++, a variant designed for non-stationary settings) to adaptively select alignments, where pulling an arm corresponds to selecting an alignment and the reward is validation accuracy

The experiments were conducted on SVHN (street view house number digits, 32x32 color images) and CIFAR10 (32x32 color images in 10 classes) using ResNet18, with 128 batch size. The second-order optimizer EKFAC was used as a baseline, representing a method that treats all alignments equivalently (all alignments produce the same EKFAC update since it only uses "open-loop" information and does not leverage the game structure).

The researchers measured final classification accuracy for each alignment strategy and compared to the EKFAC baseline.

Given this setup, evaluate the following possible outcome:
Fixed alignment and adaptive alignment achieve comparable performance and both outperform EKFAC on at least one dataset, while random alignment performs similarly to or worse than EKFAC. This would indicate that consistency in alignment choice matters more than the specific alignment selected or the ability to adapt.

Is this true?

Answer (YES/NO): NO